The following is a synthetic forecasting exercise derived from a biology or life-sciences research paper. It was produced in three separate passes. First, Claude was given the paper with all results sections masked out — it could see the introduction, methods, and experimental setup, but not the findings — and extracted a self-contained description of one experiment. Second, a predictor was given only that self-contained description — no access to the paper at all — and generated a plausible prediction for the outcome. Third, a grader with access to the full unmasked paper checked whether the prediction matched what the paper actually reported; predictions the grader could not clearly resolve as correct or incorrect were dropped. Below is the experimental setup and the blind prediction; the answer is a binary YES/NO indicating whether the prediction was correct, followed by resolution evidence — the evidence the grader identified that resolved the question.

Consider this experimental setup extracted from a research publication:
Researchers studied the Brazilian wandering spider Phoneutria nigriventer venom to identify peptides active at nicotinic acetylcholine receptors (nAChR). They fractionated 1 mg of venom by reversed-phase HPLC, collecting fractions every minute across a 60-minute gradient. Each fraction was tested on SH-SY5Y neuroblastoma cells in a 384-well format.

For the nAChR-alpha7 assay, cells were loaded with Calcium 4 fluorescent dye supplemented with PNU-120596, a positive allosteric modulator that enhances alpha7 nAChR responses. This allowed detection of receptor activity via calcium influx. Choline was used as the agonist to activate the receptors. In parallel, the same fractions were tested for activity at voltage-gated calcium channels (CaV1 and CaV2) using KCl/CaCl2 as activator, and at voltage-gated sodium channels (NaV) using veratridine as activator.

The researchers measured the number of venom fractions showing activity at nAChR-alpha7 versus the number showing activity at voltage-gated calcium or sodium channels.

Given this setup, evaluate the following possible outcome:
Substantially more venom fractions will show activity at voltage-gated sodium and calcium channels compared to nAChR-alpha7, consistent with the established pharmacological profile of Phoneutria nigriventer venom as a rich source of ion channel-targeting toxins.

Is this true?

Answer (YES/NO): YES